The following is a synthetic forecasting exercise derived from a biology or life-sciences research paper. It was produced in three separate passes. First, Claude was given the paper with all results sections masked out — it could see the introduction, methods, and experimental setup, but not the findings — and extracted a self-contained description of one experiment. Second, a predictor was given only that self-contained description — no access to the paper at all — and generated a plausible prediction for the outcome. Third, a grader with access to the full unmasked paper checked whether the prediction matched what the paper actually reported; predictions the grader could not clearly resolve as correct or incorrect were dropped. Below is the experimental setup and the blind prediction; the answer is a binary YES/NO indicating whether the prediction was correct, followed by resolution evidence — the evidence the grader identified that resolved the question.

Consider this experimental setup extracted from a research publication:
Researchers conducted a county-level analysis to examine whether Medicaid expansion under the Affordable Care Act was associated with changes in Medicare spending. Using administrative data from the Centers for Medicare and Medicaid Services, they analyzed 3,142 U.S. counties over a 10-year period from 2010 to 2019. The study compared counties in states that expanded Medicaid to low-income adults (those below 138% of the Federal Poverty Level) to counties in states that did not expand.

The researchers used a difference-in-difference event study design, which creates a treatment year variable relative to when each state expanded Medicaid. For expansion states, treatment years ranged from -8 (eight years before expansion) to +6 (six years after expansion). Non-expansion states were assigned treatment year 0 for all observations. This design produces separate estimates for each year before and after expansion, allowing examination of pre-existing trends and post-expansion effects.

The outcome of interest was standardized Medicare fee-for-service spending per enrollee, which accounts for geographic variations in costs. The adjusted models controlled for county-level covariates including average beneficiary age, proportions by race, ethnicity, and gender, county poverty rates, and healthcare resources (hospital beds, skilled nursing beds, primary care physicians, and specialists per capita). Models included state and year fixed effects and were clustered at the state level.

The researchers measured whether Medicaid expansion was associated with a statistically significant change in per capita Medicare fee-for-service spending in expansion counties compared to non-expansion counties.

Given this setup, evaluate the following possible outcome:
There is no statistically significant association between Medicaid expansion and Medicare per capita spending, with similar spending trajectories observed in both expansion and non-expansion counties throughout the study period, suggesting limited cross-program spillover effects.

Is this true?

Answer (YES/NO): NO